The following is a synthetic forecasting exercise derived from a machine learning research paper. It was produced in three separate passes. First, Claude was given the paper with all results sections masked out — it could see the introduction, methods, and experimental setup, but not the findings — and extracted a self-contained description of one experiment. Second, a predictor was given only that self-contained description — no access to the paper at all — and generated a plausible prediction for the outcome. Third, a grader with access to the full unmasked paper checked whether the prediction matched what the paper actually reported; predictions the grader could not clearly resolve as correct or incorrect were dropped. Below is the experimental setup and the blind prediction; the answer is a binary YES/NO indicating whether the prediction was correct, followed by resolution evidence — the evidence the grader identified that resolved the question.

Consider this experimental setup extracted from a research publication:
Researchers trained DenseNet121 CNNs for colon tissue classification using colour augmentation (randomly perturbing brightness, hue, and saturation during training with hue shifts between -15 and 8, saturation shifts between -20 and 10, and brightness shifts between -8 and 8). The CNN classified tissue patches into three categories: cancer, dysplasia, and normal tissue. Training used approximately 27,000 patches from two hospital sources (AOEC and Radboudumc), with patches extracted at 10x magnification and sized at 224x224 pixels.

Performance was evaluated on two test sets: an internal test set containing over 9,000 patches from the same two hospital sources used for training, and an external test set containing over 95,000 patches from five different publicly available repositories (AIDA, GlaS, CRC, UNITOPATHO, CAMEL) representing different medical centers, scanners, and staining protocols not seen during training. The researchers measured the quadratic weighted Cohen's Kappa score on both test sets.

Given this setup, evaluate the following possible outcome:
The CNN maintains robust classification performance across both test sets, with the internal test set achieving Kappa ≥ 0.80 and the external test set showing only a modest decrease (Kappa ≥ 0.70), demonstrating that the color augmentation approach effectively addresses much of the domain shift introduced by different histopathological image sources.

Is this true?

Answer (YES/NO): NO